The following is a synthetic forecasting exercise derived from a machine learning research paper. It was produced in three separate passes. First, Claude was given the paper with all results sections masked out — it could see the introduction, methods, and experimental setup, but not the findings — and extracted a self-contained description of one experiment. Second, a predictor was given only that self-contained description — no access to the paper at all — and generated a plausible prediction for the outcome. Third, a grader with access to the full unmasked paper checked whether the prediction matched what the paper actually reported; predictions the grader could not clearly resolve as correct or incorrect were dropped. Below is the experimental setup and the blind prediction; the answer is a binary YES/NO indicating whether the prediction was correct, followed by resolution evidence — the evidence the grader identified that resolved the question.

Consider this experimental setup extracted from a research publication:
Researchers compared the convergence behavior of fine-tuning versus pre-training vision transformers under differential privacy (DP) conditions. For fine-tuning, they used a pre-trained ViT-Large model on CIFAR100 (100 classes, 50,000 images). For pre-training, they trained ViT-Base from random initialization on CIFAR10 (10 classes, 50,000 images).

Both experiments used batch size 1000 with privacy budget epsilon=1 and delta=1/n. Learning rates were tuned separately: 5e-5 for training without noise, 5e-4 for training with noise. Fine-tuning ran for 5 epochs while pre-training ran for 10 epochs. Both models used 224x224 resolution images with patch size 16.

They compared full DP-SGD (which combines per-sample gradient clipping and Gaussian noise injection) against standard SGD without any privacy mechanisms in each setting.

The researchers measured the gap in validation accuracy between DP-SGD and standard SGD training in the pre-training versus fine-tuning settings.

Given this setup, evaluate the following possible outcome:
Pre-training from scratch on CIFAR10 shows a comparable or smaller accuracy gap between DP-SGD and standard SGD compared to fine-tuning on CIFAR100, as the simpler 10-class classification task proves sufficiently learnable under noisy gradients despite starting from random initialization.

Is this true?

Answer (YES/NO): NO